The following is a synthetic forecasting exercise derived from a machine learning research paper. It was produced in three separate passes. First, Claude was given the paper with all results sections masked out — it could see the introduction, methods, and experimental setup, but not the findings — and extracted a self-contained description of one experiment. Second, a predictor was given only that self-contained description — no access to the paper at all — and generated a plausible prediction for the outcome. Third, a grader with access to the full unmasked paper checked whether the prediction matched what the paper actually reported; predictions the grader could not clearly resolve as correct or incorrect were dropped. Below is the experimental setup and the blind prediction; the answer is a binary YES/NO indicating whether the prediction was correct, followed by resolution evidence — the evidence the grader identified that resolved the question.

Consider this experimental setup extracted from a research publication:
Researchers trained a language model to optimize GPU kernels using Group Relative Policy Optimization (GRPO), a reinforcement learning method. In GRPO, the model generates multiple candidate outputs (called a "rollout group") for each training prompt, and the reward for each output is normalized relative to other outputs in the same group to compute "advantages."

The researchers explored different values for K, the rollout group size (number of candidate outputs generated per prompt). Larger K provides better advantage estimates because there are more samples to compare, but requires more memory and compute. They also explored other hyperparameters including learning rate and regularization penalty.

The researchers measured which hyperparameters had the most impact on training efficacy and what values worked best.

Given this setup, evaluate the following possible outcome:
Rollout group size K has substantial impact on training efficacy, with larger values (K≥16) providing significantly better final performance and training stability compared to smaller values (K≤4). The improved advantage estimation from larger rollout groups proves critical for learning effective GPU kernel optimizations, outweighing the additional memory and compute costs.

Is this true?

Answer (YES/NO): NO